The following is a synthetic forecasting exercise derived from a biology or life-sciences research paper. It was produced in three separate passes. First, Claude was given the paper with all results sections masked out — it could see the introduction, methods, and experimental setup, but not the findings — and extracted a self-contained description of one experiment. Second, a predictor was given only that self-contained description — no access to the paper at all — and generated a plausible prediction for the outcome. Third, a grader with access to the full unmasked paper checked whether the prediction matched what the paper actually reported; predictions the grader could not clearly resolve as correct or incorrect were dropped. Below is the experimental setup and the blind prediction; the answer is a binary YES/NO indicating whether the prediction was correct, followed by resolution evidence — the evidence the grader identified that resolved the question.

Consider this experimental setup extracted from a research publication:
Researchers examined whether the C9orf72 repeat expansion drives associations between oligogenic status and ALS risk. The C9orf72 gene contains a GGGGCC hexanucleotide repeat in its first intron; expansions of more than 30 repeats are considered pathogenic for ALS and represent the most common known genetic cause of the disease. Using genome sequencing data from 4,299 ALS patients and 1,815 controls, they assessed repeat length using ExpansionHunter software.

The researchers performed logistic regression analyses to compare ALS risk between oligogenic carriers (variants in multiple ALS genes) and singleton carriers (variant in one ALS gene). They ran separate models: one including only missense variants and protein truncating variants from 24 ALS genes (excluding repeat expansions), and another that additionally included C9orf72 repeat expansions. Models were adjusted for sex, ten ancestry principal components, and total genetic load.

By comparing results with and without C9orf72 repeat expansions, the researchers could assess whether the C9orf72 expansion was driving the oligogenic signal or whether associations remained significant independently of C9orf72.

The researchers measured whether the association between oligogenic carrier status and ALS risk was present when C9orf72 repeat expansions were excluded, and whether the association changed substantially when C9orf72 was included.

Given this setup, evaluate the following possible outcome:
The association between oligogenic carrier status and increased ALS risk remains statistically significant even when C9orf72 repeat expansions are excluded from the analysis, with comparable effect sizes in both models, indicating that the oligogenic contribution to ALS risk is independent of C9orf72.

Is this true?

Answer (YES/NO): NO